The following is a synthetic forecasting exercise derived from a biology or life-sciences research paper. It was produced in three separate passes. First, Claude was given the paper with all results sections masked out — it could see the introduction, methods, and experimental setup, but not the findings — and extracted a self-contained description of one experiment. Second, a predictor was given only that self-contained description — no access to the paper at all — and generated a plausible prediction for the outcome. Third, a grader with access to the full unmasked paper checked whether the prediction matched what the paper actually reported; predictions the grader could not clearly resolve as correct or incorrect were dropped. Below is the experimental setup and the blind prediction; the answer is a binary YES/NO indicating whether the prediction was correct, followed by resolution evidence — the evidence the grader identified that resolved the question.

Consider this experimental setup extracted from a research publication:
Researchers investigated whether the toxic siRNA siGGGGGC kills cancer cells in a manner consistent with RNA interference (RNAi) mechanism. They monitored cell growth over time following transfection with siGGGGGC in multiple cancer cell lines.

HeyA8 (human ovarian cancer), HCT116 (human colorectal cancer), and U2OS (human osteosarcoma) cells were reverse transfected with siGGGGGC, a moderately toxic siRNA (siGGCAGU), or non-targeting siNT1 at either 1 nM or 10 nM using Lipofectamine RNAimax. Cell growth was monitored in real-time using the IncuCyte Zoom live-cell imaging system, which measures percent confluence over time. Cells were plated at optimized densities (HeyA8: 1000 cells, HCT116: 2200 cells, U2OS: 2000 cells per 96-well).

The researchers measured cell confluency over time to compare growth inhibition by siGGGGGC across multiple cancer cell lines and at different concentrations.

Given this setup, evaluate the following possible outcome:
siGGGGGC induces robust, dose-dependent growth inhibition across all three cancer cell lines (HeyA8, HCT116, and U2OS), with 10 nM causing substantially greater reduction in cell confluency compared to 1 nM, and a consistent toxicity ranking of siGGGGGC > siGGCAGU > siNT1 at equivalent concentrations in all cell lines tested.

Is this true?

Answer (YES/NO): NO